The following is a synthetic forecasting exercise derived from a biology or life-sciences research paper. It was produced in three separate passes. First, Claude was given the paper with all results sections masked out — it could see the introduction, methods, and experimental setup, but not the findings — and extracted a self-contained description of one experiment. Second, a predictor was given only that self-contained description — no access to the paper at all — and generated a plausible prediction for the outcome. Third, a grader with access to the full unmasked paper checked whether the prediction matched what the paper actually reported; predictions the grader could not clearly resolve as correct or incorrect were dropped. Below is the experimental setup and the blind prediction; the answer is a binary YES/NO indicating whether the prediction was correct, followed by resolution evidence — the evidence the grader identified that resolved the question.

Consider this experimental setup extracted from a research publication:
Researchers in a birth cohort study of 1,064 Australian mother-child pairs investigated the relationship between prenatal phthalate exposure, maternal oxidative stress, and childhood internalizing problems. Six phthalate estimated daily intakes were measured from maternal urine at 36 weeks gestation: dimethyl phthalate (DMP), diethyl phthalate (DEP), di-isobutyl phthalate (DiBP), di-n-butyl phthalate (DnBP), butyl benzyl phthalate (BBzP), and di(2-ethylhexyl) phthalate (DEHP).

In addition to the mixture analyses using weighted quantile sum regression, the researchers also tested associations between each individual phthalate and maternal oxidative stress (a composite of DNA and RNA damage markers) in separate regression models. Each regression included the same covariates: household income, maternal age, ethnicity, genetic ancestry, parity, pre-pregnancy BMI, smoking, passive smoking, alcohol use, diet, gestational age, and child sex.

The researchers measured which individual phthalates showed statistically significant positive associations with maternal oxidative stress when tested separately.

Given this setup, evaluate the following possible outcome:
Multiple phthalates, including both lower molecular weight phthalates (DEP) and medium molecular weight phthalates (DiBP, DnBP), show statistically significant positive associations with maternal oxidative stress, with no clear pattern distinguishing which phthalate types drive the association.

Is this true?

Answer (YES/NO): NO